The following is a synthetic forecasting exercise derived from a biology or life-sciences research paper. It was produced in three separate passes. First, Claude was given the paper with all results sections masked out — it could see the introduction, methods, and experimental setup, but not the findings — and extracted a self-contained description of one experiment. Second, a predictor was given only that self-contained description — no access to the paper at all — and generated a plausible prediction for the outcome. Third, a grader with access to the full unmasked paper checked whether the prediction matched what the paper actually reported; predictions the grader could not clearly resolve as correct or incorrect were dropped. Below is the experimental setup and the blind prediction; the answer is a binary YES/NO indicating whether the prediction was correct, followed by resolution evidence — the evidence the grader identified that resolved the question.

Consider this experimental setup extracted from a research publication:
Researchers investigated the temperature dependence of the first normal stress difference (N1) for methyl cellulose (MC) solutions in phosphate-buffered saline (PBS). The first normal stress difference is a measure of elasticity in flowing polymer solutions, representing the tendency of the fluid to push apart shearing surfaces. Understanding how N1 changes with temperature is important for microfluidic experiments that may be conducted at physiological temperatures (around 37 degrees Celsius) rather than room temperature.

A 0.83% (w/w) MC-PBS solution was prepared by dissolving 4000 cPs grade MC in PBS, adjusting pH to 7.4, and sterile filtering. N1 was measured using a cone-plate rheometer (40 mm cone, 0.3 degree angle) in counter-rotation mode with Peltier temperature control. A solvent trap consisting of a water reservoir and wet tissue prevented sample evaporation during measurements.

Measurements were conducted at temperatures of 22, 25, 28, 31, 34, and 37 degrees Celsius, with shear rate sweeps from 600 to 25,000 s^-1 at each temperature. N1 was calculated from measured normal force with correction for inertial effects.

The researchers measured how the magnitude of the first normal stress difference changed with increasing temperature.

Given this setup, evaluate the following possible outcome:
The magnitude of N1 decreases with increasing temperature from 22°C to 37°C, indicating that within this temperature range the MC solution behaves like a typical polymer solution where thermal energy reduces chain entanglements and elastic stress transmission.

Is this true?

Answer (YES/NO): YES